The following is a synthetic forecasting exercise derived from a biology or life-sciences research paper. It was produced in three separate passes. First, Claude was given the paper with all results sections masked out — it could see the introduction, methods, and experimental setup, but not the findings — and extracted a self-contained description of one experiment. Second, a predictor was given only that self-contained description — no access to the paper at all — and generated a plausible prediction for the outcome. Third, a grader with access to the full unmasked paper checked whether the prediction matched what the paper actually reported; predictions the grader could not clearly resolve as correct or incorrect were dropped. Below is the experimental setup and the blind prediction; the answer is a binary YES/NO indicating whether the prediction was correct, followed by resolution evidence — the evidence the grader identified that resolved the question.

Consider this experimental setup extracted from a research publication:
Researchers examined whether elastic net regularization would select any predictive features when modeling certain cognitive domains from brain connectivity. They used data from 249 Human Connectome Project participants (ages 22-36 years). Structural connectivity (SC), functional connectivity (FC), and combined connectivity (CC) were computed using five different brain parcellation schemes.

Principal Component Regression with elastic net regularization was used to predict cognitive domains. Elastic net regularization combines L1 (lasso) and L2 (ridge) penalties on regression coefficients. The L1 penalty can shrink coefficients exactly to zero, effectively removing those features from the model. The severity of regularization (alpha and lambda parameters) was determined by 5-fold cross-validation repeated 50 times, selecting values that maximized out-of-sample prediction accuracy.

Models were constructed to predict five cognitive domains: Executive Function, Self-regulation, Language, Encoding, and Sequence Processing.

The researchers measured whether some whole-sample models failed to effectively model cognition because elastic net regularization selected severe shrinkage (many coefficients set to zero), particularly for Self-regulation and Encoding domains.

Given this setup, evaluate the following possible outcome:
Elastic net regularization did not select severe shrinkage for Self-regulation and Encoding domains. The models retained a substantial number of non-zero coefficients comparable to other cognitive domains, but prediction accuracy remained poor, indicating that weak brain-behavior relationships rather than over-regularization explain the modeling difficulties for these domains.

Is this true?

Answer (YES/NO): NO